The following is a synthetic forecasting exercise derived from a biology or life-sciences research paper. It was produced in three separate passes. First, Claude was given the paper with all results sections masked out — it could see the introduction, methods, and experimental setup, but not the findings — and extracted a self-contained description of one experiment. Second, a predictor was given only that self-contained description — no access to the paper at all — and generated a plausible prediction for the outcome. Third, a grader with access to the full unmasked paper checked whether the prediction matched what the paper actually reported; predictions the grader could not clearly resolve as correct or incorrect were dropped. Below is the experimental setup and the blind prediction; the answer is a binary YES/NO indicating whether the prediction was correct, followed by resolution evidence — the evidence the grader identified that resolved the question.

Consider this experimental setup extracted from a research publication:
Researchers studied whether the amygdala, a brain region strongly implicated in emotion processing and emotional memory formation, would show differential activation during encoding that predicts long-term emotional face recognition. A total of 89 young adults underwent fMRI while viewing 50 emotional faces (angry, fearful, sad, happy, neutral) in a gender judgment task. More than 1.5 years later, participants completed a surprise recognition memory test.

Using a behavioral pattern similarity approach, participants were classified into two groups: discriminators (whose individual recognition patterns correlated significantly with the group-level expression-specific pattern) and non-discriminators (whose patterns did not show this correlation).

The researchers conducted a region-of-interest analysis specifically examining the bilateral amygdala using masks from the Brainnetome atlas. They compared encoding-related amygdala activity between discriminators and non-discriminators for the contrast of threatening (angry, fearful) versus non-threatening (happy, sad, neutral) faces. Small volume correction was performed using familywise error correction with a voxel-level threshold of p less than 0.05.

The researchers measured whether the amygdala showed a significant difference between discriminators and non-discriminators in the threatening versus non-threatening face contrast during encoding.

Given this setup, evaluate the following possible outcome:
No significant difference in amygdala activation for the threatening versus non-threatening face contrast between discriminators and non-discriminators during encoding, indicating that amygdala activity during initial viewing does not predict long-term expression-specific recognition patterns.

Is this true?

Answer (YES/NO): YES